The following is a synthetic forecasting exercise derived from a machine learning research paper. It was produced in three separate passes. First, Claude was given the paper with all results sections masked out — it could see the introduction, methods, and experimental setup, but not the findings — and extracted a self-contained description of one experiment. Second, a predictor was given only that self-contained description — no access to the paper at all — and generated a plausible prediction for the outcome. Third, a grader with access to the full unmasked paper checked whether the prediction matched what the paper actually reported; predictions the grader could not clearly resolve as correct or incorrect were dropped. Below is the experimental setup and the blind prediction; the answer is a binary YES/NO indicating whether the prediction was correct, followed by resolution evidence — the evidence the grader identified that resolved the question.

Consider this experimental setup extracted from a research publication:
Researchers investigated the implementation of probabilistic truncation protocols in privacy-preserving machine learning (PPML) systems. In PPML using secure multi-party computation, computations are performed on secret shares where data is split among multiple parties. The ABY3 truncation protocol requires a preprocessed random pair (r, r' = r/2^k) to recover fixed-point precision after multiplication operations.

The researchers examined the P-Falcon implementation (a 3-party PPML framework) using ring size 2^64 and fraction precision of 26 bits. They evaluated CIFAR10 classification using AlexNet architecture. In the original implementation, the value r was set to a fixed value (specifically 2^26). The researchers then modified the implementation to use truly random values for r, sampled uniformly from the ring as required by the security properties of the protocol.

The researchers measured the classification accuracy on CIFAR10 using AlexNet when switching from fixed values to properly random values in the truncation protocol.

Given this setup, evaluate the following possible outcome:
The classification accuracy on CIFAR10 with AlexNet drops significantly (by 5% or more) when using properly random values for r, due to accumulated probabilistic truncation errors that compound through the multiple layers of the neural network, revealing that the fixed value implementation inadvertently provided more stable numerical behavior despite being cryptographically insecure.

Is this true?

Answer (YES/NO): YES